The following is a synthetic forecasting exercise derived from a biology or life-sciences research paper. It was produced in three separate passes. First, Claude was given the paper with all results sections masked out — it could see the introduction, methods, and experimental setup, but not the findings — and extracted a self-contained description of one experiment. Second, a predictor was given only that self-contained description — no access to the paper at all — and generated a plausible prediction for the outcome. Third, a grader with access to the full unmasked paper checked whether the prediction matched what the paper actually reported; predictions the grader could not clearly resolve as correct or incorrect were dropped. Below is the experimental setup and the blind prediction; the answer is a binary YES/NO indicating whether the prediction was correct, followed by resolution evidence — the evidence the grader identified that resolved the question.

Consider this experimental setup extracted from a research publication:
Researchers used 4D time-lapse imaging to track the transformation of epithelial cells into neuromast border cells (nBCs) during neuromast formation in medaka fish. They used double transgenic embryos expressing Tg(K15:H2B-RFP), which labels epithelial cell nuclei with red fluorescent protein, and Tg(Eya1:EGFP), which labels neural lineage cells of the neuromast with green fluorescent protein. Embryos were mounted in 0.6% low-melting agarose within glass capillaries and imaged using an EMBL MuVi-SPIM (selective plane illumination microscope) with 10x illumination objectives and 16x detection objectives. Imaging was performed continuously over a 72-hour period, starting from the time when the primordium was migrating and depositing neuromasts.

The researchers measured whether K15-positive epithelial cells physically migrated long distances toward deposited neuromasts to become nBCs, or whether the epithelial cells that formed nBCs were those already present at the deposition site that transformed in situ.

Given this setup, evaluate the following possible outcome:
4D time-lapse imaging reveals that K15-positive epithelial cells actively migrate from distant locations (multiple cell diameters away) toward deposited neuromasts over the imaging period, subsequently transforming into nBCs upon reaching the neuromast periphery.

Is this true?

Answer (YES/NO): NO